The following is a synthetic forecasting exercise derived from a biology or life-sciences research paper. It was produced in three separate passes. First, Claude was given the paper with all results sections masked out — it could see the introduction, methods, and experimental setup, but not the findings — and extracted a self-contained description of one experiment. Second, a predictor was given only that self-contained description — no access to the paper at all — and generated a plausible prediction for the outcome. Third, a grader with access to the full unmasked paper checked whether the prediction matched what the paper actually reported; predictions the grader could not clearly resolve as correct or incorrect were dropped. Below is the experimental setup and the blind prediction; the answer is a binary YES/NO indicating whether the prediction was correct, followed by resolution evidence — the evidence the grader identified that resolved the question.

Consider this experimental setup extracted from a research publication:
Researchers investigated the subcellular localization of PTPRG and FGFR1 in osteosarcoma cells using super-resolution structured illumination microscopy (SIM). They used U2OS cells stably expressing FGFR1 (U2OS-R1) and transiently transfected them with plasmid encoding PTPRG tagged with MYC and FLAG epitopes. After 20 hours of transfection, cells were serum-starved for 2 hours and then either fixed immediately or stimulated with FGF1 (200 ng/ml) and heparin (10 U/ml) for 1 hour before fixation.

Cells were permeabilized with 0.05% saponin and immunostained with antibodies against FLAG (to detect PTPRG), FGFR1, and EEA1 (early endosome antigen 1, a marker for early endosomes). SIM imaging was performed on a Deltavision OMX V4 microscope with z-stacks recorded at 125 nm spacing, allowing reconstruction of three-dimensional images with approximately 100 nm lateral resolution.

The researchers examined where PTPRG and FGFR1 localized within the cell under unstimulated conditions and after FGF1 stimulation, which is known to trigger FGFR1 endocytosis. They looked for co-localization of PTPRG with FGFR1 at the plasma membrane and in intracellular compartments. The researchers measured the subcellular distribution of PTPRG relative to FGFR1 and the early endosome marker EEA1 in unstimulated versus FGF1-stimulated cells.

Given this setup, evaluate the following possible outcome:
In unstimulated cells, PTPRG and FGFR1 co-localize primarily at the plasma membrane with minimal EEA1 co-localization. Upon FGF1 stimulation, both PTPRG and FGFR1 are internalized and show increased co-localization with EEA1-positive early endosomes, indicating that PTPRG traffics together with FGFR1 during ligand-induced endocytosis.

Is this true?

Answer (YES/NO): NO